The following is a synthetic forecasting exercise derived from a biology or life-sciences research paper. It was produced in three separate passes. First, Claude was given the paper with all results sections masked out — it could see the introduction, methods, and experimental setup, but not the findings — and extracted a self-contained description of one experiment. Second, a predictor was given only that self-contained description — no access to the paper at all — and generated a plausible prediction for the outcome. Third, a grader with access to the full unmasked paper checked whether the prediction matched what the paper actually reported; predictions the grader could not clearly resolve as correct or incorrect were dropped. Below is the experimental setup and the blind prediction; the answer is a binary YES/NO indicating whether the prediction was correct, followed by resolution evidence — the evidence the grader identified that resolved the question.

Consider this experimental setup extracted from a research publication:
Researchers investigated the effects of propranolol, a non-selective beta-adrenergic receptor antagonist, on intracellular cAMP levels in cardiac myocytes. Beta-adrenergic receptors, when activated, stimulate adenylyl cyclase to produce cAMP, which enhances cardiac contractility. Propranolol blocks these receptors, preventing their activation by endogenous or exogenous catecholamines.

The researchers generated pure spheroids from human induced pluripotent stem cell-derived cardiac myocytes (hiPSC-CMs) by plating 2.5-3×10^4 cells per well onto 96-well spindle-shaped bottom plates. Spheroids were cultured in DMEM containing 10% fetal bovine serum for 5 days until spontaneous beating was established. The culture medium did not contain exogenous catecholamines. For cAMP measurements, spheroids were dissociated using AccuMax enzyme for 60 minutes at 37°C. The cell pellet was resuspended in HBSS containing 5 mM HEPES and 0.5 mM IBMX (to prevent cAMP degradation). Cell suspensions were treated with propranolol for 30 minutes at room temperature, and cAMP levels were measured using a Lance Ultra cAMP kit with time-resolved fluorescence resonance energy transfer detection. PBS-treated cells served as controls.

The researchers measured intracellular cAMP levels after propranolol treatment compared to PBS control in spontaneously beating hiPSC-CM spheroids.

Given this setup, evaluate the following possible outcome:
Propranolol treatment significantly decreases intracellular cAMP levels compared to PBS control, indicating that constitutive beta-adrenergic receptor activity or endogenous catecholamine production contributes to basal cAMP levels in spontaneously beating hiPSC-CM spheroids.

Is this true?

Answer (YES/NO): NO